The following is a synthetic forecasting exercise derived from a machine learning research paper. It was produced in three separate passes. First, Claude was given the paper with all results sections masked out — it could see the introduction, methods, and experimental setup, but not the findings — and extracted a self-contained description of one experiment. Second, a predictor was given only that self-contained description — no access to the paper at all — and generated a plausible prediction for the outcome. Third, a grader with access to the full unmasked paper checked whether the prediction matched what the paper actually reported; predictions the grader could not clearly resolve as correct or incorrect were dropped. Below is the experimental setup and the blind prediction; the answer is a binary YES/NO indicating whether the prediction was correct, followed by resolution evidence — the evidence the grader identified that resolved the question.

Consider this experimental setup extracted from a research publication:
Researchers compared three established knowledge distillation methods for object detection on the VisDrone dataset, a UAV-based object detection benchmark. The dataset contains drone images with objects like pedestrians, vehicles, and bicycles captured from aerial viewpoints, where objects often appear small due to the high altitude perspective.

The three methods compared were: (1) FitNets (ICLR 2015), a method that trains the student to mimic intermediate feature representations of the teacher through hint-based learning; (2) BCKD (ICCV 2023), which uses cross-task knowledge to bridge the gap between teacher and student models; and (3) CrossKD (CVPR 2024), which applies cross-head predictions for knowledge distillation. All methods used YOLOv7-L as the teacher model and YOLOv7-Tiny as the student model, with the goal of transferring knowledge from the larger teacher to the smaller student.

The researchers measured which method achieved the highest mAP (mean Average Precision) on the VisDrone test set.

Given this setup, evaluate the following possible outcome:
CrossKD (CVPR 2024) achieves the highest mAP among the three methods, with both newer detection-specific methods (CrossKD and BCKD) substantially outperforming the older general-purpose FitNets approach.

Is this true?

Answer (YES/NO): NO